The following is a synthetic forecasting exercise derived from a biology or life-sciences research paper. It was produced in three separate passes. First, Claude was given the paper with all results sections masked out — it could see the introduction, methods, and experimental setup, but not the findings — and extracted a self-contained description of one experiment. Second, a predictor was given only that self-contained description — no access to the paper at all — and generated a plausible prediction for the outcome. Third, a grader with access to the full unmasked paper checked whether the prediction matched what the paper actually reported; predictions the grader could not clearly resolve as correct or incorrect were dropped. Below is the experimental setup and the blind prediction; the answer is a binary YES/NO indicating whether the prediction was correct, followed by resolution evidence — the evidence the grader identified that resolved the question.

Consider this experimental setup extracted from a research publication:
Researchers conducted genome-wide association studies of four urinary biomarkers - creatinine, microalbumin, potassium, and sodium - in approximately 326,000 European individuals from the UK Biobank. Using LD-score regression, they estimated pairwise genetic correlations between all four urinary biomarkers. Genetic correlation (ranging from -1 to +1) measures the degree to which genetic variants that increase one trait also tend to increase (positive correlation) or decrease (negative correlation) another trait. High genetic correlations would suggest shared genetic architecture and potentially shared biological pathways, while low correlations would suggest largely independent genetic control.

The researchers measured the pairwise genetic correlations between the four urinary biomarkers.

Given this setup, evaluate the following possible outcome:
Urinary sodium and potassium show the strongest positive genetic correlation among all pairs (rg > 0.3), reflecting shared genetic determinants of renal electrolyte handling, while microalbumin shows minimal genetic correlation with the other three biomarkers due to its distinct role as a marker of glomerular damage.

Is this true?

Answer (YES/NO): NO